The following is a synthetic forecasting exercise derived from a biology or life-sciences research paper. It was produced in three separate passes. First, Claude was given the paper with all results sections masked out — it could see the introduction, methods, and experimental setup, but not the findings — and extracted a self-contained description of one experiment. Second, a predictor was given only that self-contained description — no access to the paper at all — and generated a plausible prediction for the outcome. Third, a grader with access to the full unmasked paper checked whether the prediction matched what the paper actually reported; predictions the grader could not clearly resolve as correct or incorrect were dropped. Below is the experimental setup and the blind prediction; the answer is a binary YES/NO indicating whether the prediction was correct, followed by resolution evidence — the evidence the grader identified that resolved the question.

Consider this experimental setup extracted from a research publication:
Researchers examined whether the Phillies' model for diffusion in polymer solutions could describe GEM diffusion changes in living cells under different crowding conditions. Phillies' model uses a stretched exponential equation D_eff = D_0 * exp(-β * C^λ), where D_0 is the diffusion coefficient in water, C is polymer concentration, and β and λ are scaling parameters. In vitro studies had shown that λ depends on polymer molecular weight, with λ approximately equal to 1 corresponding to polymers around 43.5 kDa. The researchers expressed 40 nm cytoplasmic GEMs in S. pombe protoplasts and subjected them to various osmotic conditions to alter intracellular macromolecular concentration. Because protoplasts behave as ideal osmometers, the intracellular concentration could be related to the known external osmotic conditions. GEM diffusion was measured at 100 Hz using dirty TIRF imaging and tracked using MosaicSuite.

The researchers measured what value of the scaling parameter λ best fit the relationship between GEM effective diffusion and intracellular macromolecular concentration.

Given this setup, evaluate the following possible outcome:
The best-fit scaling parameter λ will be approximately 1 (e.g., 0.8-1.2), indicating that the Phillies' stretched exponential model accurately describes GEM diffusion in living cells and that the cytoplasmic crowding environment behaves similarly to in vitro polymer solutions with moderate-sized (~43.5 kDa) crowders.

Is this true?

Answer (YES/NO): YES